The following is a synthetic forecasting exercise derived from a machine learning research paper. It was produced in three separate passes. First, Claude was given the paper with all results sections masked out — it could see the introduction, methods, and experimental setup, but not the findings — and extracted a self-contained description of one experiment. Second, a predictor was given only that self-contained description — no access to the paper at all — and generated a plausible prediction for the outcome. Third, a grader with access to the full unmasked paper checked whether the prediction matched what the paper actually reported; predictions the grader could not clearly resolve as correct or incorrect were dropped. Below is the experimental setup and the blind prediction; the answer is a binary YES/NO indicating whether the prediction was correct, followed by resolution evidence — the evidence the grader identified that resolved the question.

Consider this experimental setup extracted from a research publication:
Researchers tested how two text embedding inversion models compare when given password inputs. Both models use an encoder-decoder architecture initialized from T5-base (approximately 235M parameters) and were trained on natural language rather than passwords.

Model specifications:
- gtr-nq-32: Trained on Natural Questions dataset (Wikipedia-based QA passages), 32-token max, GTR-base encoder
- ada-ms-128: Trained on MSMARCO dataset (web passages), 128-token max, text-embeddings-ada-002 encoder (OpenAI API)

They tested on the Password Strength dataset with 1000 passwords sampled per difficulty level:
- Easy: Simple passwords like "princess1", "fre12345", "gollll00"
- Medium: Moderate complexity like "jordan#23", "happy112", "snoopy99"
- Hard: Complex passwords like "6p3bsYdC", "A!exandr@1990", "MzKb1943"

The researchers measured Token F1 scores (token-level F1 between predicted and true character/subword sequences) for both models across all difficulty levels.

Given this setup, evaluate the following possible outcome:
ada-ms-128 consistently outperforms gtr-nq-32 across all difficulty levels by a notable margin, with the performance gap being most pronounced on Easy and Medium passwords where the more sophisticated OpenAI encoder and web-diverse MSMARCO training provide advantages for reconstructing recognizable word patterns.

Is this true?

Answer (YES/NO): NO